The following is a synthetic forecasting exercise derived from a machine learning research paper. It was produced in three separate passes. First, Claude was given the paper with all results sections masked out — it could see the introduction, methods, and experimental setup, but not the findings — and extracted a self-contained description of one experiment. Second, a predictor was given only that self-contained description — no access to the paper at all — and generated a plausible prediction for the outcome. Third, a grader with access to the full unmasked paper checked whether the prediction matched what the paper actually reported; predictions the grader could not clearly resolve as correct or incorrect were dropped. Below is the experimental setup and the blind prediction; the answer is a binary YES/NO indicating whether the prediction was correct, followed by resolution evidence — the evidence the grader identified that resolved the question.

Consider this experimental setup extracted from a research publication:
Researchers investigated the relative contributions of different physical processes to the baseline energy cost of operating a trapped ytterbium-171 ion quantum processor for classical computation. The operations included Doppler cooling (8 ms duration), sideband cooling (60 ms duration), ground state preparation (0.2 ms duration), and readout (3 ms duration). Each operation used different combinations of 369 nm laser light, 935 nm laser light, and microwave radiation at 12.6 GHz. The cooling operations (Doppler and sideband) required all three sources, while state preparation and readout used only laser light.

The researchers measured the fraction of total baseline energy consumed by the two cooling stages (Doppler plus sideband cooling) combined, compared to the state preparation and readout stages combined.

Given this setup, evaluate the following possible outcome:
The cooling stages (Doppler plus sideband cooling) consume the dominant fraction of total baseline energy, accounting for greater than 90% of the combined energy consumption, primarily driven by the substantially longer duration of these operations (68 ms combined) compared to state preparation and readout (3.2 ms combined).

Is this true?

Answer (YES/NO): YES